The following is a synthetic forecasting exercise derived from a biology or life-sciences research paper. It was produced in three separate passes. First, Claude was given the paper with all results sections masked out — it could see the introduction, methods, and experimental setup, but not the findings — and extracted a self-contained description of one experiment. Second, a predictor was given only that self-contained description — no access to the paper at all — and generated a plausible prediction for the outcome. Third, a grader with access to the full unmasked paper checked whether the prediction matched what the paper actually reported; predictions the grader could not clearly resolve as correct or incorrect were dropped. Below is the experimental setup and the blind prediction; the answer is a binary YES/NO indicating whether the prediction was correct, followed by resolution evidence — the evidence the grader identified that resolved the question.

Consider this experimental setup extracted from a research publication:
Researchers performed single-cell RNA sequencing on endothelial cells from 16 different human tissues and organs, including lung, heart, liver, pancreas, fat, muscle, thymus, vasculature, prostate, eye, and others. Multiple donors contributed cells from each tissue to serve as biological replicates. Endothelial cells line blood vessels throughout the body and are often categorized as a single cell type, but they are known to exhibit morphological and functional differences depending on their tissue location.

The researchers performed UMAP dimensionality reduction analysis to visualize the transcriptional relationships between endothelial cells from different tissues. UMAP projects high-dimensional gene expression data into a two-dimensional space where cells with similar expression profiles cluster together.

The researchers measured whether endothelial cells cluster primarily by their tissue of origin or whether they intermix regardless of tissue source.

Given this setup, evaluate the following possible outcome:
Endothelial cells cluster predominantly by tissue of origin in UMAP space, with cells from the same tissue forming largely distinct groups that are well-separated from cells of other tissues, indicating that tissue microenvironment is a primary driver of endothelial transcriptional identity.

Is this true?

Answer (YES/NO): YES